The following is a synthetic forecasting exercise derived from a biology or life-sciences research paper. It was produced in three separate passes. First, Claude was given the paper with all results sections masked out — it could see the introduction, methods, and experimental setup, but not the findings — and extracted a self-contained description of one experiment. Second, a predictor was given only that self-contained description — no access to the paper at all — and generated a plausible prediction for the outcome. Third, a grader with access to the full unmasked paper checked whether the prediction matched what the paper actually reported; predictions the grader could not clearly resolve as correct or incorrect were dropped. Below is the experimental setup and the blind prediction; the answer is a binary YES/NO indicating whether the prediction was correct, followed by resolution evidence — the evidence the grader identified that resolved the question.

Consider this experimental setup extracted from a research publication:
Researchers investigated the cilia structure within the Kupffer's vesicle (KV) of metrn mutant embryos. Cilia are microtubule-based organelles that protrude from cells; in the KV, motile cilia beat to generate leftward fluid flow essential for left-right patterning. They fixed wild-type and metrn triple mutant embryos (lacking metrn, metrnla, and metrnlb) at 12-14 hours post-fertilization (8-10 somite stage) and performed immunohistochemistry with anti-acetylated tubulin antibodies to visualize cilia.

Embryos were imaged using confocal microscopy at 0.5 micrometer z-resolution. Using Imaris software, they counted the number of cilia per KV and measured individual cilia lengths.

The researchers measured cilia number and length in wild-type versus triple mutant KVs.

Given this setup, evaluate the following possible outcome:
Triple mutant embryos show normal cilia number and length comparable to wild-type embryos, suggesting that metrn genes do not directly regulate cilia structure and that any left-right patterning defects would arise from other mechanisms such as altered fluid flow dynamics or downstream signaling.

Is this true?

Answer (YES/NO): NO